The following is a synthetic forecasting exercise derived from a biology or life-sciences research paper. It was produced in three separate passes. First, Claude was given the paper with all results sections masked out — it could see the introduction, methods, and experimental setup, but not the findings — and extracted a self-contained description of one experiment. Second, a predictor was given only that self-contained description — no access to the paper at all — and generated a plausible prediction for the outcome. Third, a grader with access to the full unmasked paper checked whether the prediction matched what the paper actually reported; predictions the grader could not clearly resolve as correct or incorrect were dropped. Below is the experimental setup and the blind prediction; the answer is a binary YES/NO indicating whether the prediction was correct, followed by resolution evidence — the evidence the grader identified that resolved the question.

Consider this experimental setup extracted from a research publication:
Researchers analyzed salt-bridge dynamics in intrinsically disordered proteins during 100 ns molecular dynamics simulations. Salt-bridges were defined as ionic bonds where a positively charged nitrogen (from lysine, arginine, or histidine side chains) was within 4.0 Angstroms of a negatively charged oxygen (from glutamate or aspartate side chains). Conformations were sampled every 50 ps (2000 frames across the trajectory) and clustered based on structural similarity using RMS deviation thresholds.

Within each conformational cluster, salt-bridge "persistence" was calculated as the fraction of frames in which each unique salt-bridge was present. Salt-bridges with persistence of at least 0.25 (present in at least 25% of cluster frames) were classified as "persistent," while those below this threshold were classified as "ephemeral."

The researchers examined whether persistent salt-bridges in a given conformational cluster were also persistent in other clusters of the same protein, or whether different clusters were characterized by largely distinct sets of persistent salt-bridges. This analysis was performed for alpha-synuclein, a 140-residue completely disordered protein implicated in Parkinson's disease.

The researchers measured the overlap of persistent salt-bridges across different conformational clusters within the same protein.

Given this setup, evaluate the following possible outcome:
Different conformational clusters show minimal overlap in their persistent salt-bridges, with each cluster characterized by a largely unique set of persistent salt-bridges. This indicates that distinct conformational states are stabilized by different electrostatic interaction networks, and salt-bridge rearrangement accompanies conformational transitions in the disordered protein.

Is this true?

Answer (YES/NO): NO